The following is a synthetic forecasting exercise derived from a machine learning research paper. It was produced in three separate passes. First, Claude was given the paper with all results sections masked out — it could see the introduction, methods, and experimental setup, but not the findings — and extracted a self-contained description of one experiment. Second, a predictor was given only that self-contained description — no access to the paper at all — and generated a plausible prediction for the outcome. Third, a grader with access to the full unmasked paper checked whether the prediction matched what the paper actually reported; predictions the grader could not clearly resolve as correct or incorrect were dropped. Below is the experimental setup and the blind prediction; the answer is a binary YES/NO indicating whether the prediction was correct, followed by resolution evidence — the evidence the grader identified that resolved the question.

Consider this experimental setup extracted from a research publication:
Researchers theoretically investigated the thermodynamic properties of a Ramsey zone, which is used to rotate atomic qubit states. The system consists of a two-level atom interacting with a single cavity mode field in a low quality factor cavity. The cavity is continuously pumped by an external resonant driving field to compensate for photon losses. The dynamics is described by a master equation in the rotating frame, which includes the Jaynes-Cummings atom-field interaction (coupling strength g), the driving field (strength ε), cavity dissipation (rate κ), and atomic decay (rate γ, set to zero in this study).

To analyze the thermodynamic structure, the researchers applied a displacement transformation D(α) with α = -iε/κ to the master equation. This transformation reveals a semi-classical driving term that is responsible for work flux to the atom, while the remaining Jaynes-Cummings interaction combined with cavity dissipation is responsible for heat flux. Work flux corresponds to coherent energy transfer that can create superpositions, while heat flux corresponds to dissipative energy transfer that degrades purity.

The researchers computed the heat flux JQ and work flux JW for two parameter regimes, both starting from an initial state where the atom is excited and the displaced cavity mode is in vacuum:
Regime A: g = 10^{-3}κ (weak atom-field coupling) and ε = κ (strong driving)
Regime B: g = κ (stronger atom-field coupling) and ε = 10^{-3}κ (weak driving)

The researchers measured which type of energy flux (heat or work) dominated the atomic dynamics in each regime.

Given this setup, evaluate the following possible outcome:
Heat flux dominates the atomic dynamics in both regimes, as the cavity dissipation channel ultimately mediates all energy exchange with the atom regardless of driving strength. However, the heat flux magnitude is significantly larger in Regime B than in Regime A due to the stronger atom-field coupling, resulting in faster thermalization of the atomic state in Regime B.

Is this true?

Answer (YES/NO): NO